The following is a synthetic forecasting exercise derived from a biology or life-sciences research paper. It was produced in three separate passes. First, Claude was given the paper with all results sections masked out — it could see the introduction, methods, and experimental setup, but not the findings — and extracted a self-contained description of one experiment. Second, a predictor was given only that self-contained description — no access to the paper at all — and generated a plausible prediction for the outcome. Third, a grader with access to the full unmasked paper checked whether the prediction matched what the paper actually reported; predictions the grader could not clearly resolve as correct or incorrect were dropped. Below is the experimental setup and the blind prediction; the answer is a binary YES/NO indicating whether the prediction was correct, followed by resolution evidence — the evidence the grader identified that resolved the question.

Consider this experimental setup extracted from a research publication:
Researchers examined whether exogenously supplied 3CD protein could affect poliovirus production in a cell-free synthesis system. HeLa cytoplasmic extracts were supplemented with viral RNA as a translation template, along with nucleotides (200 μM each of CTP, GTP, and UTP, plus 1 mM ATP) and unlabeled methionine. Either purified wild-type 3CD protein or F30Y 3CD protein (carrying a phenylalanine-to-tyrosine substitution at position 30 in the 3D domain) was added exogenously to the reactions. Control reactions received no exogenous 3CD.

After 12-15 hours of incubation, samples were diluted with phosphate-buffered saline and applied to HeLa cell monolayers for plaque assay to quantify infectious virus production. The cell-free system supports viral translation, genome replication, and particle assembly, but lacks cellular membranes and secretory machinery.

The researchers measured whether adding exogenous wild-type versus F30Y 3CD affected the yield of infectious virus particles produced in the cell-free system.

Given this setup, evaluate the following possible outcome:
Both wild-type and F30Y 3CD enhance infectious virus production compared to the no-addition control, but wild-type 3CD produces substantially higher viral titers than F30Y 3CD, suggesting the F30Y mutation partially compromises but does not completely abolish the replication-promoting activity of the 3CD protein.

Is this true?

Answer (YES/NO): NO